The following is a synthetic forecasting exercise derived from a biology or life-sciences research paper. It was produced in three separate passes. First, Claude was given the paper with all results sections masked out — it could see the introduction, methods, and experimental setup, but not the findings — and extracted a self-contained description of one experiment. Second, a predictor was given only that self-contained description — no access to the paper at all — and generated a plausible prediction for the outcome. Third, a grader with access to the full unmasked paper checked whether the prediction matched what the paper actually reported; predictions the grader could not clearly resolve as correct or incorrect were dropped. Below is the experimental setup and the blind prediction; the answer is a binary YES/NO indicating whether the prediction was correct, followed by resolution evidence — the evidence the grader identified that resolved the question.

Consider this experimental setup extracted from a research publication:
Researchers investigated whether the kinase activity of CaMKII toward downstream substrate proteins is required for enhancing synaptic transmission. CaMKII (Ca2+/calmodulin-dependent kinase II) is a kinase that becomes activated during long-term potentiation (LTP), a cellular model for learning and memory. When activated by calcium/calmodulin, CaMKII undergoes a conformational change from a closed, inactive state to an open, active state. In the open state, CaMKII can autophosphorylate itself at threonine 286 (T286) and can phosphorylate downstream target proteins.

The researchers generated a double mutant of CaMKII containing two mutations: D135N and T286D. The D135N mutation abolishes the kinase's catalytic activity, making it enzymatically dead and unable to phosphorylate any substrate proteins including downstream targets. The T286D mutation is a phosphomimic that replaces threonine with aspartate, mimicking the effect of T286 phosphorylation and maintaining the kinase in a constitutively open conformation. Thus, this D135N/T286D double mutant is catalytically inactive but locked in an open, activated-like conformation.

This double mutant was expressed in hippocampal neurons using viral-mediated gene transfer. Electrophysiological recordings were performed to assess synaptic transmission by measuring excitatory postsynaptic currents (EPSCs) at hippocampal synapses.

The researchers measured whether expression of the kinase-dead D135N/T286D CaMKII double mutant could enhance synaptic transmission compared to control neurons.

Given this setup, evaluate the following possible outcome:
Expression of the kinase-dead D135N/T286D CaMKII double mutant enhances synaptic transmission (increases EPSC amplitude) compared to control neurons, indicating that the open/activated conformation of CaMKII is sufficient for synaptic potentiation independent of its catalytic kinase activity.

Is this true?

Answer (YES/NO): YES